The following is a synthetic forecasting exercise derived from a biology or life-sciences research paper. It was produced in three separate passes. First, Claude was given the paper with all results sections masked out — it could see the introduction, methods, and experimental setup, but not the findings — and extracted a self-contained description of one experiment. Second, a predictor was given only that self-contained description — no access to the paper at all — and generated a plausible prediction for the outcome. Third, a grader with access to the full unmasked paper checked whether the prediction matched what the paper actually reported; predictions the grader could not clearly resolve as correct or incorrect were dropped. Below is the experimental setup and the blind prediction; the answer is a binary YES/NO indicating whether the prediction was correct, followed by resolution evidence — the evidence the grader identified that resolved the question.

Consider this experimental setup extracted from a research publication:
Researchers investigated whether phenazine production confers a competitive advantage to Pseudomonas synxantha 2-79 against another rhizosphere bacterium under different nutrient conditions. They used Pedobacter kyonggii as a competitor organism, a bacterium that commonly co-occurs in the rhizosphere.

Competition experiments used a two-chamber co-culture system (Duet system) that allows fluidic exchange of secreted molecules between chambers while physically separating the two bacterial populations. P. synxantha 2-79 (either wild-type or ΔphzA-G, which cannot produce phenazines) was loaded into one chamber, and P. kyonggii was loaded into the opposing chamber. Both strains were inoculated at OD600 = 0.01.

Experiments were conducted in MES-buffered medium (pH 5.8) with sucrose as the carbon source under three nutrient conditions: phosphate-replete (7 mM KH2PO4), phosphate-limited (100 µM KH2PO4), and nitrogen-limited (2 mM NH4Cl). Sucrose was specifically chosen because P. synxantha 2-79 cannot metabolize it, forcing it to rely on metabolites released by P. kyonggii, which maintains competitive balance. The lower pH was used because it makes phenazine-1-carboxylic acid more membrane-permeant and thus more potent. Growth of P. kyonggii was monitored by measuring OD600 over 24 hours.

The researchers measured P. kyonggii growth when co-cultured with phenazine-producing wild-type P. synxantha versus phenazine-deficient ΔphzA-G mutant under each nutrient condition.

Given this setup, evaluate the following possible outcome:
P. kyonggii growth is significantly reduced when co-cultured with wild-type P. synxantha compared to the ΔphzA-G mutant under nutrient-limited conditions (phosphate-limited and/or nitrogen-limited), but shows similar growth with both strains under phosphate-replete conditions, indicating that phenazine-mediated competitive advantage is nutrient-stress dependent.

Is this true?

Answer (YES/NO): NO